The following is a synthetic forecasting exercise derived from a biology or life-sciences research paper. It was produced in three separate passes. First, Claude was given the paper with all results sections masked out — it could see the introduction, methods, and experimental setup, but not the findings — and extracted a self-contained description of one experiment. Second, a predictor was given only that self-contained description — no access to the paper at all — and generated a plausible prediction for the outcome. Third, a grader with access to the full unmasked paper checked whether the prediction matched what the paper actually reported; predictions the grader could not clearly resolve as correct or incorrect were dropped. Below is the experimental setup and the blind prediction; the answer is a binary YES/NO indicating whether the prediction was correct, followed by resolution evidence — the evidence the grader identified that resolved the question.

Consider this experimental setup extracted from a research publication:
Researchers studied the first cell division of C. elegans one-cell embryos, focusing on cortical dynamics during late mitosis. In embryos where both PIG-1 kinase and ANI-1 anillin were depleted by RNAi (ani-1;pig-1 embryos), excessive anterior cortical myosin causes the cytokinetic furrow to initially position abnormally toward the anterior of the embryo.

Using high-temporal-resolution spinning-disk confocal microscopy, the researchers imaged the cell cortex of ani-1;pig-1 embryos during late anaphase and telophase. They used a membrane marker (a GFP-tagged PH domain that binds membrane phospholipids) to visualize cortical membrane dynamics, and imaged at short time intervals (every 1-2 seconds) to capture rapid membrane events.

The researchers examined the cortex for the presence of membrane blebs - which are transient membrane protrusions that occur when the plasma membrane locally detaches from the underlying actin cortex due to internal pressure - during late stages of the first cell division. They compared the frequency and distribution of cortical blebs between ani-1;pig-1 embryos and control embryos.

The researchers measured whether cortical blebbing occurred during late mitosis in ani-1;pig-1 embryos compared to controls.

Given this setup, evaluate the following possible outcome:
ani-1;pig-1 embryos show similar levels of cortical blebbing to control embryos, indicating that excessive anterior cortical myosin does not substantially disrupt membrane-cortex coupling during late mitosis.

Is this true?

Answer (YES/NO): NO